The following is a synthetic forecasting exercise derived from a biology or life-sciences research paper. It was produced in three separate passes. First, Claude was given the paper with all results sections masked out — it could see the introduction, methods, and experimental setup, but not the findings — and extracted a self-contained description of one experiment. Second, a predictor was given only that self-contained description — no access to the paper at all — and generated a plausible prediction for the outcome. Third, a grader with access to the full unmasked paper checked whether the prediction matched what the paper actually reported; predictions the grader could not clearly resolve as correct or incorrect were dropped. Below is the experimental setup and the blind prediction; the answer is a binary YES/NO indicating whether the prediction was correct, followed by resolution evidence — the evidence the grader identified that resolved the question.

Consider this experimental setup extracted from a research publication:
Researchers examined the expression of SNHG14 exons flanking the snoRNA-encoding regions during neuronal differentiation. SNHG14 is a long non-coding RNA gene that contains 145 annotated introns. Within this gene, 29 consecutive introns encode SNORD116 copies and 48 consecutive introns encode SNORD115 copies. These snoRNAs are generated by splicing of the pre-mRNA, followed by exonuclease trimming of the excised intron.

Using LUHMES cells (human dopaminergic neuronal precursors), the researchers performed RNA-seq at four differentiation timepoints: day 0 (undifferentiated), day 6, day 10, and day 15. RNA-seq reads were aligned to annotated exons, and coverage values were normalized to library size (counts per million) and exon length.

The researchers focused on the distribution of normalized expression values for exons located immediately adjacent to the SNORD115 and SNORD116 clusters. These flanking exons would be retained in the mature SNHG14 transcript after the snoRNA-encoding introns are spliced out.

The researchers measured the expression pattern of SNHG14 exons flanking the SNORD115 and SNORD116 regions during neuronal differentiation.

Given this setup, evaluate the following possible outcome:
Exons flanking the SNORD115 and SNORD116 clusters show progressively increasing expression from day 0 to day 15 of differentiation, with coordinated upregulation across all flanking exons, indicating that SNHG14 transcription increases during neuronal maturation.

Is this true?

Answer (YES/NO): NO